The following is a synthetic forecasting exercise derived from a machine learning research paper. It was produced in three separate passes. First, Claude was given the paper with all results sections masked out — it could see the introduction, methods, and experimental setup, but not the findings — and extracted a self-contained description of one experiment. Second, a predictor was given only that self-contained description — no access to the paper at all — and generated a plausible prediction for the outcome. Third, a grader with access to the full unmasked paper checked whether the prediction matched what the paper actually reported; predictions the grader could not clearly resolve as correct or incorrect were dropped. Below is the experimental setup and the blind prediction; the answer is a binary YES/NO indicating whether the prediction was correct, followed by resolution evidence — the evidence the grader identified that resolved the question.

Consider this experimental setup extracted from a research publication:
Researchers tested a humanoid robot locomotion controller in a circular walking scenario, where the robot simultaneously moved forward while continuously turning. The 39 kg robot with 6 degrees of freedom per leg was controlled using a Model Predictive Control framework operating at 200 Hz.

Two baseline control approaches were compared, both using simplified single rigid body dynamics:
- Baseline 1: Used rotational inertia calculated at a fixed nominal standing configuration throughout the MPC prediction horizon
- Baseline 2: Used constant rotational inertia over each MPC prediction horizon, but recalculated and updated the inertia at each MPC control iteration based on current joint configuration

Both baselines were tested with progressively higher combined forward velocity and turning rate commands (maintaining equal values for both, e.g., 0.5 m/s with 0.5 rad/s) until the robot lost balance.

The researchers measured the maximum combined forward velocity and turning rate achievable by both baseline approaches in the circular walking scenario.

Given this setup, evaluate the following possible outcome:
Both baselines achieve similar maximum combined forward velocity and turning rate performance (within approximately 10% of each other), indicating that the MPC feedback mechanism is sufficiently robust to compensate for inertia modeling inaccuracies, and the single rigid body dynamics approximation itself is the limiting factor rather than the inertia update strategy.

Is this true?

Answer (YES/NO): NO